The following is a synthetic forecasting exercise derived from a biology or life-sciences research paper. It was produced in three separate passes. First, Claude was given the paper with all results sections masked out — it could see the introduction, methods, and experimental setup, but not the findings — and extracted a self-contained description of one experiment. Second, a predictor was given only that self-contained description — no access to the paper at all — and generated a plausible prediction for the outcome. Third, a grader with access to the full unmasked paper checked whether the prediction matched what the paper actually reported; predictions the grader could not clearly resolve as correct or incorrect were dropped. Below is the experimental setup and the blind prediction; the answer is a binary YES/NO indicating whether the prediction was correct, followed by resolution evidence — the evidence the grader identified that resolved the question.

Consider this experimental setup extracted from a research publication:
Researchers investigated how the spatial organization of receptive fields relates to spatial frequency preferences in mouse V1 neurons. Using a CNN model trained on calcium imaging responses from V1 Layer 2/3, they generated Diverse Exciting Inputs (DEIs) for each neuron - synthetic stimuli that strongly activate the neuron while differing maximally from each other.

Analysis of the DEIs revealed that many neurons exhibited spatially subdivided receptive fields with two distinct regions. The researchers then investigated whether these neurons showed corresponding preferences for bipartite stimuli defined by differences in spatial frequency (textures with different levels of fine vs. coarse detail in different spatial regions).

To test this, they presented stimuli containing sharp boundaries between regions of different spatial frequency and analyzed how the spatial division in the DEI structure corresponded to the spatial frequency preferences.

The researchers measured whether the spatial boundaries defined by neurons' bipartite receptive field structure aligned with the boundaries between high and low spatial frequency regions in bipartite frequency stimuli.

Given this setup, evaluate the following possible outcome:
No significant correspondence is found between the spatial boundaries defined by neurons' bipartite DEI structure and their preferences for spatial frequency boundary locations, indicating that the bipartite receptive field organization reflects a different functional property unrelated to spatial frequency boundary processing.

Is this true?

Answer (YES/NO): NO